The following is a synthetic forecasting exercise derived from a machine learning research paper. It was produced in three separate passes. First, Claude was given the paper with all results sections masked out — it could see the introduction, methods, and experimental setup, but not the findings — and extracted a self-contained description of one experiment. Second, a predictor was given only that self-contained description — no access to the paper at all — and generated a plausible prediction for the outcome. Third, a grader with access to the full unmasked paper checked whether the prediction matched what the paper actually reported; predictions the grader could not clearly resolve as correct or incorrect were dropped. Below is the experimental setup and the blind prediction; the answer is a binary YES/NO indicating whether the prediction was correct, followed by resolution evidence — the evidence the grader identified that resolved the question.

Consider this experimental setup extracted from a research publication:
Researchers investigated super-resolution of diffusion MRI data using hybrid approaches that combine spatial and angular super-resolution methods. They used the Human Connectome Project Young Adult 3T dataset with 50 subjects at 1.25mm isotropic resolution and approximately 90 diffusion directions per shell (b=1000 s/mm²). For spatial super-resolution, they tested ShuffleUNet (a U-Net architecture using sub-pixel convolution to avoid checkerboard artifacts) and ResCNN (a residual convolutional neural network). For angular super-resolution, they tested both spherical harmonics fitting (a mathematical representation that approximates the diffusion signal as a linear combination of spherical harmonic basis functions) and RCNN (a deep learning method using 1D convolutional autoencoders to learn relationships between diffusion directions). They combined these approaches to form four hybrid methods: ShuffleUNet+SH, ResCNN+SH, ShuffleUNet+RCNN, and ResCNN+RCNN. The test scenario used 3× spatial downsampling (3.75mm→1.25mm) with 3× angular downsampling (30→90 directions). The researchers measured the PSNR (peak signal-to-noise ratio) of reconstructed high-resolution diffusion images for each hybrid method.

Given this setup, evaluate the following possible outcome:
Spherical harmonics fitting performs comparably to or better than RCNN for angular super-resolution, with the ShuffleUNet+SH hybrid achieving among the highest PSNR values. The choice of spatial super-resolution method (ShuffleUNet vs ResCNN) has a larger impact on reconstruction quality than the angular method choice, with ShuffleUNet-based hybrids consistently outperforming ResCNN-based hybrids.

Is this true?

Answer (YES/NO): NO